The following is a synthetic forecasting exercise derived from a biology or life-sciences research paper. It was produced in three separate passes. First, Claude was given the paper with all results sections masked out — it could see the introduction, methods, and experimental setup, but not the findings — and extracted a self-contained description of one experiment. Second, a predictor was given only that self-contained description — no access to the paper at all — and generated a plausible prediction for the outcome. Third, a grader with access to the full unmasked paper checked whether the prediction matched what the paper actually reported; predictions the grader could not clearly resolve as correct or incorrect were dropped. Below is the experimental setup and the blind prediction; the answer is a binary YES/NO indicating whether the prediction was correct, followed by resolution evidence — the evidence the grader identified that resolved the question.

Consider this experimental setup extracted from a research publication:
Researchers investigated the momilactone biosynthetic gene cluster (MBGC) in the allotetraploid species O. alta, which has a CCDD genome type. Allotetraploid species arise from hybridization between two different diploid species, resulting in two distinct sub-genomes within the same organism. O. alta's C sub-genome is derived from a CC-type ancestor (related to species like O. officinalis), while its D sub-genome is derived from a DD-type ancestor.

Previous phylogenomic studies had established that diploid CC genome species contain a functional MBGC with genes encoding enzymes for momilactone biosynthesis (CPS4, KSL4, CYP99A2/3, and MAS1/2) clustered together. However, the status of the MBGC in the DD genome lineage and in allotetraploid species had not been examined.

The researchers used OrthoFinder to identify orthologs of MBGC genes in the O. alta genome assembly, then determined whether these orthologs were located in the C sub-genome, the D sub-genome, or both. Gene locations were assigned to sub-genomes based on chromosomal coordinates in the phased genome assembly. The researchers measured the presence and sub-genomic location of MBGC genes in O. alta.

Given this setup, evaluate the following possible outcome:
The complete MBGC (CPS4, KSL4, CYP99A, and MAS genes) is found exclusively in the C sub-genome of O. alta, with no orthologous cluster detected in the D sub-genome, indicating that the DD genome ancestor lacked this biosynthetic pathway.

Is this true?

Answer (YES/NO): YES